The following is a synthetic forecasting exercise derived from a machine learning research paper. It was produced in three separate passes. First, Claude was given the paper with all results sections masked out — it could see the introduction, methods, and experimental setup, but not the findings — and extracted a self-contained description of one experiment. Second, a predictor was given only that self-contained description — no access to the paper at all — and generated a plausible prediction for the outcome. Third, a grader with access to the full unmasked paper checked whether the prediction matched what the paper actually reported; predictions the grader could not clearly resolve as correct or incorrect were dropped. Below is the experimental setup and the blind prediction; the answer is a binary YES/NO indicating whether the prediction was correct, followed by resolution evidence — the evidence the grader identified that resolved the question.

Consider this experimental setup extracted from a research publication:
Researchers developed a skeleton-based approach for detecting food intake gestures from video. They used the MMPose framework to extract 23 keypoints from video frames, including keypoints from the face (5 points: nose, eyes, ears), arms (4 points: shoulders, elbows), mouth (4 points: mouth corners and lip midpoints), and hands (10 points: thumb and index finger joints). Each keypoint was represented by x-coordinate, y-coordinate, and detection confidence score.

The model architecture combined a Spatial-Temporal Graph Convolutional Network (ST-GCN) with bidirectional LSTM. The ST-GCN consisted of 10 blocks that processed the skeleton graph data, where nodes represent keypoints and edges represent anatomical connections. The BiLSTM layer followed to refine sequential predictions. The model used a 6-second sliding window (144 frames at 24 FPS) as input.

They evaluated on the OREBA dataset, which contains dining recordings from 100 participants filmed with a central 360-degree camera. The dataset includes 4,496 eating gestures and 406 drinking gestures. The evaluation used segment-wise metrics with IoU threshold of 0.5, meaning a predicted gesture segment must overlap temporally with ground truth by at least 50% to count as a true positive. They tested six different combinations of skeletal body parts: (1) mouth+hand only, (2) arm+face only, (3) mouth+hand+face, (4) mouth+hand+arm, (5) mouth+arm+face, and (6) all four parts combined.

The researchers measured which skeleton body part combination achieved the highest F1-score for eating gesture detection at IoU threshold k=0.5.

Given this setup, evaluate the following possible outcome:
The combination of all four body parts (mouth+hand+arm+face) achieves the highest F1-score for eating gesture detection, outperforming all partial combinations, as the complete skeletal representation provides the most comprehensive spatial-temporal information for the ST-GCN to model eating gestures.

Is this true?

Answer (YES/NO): YES